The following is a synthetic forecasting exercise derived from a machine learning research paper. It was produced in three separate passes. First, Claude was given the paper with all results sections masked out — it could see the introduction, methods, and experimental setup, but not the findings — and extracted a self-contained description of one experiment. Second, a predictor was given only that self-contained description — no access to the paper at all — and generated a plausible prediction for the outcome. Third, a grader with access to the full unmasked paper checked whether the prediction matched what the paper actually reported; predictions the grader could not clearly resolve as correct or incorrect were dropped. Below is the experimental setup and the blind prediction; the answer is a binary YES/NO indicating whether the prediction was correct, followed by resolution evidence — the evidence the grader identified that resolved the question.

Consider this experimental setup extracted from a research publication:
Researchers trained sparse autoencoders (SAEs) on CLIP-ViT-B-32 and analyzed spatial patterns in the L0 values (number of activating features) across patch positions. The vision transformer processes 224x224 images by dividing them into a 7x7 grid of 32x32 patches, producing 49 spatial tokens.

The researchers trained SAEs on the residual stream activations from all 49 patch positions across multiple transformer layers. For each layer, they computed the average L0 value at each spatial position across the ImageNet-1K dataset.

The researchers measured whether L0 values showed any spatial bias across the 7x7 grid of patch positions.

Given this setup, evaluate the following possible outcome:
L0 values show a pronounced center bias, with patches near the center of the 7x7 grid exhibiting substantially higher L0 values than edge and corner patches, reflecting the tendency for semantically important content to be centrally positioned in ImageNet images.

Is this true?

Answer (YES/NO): YES